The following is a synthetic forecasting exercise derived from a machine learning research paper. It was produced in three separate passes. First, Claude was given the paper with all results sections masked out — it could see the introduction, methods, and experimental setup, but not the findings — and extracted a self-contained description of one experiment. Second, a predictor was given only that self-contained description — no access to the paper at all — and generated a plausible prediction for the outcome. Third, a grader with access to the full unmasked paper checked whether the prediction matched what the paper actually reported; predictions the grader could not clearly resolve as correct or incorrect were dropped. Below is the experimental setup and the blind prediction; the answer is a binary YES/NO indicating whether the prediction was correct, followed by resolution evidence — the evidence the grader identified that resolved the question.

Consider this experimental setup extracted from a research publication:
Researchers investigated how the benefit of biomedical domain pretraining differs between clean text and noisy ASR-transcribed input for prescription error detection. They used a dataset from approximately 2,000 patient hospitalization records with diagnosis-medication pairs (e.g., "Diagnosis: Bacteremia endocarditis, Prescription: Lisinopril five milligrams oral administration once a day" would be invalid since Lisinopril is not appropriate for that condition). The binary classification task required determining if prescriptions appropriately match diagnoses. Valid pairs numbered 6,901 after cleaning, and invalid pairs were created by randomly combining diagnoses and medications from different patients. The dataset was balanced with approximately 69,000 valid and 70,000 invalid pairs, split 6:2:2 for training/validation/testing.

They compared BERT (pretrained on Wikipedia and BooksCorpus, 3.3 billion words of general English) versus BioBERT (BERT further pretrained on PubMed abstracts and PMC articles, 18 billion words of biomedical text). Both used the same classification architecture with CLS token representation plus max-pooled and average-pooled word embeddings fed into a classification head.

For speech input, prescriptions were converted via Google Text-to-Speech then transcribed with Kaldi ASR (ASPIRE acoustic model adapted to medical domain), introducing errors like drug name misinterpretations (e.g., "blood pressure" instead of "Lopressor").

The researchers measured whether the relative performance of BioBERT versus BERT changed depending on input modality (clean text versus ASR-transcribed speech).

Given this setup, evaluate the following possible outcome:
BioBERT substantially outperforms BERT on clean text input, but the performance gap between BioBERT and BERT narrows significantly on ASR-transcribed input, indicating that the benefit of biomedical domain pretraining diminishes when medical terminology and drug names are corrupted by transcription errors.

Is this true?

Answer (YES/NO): NO